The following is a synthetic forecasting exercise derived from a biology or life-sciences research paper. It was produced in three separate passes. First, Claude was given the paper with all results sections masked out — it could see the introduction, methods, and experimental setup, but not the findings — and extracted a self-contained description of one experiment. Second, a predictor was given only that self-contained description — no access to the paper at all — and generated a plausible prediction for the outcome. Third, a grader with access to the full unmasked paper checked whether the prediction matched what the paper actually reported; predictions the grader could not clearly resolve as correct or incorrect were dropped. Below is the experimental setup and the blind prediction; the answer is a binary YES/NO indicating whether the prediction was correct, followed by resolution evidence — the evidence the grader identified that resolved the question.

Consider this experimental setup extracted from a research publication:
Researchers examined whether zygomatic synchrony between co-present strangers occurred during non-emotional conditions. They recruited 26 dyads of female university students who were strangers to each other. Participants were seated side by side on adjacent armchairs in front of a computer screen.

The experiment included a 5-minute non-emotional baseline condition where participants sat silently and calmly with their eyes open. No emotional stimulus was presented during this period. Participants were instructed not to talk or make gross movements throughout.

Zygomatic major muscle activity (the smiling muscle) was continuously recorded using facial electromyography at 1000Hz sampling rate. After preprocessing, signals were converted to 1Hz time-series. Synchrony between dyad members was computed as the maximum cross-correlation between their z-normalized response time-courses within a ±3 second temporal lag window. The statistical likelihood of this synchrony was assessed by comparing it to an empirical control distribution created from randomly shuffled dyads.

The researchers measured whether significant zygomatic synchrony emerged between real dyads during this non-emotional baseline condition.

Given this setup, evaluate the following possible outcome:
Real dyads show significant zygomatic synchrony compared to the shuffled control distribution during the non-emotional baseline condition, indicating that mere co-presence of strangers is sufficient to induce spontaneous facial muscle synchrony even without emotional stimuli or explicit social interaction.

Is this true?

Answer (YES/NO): NO